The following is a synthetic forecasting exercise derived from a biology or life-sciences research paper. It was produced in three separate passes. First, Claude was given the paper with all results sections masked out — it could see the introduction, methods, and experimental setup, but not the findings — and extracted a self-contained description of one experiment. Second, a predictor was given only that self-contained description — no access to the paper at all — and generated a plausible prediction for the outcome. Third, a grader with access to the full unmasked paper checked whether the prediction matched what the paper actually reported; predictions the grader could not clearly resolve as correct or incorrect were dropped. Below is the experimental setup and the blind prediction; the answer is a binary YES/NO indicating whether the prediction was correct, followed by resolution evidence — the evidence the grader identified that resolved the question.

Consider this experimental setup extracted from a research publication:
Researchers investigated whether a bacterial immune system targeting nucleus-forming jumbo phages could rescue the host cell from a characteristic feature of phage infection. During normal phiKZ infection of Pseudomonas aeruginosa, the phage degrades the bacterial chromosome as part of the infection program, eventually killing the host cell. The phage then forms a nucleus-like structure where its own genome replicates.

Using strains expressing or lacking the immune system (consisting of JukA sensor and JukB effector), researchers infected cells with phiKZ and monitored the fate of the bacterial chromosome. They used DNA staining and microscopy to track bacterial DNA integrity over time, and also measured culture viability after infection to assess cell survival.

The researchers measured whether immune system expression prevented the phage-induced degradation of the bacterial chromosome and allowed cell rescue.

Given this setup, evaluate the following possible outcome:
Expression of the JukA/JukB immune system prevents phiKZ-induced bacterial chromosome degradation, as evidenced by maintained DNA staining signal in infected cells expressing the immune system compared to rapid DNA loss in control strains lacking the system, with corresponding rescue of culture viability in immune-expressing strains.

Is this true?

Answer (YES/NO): YES